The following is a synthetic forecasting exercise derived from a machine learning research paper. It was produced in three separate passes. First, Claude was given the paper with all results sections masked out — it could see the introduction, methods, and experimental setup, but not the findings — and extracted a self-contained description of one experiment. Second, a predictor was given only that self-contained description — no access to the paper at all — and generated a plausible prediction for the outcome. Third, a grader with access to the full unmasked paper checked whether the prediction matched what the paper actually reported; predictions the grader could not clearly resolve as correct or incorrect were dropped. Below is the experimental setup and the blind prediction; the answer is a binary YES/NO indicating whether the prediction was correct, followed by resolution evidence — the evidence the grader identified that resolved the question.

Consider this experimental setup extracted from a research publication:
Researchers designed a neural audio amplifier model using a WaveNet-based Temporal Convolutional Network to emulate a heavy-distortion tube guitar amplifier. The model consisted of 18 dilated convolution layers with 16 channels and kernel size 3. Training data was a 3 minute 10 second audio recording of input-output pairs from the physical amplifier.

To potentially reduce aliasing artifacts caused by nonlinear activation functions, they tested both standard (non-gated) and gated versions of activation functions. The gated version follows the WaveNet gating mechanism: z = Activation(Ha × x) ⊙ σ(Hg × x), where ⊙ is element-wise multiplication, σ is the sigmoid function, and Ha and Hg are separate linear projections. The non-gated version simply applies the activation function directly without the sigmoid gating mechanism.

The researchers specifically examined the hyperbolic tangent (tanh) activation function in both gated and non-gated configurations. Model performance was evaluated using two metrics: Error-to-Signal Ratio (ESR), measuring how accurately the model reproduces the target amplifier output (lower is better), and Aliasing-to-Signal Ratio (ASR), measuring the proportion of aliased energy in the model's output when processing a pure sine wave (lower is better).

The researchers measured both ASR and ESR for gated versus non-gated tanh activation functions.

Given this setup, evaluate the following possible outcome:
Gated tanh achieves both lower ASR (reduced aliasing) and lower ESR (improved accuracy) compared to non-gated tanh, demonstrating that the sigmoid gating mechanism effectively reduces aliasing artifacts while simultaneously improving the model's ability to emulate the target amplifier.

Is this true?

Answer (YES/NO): NO